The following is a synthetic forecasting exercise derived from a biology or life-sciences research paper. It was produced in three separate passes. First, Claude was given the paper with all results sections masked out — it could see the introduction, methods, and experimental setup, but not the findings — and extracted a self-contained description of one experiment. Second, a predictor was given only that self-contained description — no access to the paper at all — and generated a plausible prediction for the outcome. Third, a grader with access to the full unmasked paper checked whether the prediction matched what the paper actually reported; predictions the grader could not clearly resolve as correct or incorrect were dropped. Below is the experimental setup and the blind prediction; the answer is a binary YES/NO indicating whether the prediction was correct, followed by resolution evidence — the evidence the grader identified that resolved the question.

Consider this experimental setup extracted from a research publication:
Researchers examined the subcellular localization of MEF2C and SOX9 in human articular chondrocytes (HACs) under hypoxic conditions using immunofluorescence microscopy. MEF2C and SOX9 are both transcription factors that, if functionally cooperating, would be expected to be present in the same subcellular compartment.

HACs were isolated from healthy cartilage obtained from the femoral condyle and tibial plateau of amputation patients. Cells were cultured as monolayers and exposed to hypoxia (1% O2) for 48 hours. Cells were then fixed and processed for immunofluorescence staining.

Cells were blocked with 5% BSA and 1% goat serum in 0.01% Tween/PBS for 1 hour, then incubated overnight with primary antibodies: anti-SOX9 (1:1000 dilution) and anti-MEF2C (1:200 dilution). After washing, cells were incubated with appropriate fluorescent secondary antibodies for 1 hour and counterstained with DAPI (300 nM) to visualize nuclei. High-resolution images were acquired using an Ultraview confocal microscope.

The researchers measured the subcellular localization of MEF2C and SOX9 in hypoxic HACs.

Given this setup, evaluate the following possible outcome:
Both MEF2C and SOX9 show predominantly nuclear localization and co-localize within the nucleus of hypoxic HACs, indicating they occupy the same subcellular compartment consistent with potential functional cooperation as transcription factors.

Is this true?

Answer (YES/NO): YES